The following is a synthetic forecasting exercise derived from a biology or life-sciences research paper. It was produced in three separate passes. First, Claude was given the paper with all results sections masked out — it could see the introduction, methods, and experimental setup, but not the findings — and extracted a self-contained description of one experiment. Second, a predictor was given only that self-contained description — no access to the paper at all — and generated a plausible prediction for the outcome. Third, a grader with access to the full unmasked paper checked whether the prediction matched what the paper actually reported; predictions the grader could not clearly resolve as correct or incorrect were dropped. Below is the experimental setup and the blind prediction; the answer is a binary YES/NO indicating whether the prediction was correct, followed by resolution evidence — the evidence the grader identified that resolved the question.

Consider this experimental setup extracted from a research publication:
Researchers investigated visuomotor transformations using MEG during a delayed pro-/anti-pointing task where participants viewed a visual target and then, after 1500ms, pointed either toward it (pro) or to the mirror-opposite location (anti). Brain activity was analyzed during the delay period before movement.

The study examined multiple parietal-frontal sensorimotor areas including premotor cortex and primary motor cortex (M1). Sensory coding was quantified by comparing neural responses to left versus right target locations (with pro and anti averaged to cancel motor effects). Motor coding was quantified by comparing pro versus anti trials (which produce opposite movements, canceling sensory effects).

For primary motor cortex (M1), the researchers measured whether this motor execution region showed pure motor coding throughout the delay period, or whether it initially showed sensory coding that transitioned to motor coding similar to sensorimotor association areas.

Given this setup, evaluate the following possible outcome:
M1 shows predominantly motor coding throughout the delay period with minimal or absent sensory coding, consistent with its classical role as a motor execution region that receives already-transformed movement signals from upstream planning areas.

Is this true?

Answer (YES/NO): NO